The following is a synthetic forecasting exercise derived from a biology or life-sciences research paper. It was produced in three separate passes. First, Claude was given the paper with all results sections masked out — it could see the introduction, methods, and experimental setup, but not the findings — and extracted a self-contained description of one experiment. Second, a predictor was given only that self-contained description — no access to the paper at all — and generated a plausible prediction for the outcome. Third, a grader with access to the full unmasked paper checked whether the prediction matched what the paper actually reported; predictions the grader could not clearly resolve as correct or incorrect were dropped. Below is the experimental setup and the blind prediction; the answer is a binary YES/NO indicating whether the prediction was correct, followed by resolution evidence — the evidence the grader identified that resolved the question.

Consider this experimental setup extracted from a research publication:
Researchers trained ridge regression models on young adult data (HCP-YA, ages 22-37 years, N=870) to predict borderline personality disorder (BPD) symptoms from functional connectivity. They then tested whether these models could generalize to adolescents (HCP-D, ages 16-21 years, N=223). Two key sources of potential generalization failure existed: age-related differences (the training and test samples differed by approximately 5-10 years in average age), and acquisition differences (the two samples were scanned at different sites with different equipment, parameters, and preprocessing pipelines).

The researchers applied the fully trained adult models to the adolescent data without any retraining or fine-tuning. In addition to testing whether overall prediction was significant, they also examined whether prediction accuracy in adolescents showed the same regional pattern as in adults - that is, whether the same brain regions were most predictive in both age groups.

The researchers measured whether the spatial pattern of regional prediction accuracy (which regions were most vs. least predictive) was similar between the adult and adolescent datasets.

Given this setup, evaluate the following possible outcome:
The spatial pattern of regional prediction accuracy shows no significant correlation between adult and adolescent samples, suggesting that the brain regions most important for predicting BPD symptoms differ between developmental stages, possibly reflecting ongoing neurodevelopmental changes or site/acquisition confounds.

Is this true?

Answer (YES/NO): NO